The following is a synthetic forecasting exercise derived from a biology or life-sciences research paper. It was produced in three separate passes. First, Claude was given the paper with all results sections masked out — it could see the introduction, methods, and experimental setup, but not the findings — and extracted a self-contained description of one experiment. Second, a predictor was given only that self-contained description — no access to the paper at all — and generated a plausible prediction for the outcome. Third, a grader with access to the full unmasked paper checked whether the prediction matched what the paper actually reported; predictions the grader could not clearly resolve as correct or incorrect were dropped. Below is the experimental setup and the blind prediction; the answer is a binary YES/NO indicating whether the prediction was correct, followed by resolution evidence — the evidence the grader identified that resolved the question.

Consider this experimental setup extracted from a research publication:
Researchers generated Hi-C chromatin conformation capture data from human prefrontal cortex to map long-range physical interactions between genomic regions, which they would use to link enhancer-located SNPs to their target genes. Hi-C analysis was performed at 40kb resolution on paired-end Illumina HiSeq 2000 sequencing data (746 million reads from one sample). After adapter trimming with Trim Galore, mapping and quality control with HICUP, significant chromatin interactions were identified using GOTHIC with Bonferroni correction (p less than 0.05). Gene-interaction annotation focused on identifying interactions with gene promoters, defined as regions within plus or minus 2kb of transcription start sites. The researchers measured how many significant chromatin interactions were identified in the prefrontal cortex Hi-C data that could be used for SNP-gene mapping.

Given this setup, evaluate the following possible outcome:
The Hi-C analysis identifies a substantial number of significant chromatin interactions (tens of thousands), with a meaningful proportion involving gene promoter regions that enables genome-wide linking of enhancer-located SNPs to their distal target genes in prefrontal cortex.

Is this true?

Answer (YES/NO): NO